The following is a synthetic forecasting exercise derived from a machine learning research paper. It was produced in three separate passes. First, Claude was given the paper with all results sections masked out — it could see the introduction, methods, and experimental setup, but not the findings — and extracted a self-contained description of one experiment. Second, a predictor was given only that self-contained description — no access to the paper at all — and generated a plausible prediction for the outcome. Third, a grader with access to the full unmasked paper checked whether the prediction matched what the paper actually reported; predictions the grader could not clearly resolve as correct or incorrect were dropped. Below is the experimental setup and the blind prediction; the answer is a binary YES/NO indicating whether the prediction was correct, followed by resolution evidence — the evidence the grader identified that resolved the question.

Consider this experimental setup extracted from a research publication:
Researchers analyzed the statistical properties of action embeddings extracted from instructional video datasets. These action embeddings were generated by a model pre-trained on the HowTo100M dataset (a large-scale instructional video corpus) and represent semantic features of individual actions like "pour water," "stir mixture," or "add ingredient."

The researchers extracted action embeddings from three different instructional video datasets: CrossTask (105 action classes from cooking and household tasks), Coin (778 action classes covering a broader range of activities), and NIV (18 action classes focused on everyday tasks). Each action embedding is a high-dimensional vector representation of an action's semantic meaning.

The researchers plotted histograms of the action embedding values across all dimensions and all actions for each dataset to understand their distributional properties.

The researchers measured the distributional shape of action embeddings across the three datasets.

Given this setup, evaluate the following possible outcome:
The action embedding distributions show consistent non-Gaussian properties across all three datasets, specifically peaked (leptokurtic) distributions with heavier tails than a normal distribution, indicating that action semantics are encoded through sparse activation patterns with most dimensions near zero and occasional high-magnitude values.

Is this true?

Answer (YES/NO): NO